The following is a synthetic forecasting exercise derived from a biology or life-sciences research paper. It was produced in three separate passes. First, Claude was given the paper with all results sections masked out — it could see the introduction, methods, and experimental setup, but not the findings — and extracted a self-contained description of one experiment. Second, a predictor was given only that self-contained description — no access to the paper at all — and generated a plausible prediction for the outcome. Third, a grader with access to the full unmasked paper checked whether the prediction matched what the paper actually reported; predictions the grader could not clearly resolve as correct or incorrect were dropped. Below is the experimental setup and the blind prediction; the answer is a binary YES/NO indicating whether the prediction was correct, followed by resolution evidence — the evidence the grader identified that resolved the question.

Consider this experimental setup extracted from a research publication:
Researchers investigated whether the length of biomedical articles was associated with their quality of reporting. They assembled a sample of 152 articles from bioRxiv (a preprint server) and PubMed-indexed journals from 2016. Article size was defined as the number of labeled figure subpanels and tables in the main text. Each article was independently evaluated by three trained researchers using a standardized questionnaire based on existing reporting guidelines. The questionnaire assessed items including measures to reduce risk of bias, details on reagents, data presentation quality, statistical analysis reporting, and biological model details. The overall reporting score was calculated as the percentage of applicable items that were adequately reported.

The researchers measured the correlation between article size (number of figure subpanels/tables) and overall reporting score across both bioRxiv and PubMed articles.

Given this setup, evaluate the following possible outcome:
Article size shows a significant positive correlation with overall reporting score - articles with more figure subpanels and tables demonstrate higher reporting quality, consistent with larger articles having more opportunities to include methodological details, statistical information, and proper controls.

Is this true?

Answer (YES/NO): NO